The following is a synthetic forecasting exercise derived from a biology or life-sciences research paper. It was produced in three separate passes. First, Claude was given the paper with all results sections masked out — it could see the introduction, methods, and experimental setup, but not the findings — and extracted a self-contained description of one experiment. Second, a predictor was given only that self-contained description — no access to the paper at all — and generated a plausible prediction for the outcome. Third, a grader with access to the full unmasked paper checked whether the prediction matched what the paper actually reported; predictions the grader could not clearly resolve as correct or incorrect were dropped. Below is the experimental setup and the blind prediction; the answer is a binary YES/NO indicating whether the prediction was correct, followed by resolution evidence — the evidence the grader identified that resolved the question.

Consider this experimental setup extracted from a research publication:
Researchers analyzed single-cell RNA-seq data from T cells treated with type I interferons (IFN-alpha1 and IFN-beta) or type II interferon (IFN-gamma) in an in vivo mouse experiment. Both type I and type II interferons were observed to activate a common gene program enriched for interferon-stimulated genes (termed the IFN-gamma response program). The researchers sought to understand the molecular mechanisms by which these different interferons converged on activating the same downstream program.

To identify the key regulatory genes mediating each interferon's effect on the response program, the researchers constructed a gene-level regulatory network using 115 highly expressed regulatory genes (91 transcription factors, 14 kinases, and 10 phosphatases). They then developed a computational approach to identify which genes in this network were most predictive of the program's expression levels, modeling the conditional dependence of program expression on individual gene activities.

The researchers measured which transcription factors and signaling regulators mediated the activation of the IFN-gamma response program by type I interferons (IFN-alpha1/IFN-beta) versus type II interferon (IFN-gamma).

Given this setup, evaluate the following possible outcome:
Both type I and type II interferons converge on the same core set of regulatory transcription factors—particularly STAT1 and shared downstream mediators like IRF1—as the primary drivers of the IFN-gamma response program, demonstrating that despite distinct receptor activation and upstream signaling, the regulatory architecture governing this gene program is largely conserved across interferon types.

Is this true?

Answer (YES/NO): NO